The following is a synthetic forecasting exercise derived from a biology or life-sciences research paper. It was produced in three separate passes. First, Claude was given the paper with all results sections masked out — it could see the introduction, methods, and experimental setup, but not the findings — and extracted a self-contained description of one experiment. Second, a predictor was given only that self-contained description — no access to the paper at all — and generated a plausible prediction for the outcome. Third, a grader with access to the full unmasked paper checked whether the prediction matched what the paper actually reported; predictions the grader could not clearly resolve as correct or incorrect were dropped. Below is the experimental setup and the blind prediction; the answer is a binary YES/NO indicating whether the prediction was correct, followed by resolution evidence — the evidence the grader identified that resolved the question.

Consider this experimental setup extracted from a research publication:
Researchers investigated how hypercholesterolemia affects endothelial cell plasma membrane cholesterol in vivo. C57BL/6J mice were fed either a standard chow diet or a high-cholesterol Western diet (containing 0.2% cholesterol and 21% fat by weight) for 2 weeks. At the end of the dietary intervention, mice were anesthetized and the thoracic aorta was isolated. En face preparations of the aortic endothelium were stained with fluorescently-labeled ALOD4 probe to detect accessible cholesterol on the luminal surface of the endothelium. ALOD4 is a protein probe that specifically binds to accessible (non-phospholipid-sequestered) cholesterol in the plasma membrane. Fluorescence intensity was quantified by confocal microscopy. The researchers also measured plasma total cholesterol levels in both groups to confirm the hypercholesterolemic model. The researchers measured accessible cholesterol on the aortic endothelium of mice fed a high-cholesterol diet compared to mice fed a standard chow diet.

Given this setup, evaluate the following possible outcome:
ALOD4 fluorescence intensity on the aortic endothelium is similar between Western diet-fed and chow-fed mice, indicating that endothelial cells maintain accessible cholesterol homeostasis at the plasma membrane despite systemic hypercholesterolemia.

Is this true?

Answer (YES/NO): NO